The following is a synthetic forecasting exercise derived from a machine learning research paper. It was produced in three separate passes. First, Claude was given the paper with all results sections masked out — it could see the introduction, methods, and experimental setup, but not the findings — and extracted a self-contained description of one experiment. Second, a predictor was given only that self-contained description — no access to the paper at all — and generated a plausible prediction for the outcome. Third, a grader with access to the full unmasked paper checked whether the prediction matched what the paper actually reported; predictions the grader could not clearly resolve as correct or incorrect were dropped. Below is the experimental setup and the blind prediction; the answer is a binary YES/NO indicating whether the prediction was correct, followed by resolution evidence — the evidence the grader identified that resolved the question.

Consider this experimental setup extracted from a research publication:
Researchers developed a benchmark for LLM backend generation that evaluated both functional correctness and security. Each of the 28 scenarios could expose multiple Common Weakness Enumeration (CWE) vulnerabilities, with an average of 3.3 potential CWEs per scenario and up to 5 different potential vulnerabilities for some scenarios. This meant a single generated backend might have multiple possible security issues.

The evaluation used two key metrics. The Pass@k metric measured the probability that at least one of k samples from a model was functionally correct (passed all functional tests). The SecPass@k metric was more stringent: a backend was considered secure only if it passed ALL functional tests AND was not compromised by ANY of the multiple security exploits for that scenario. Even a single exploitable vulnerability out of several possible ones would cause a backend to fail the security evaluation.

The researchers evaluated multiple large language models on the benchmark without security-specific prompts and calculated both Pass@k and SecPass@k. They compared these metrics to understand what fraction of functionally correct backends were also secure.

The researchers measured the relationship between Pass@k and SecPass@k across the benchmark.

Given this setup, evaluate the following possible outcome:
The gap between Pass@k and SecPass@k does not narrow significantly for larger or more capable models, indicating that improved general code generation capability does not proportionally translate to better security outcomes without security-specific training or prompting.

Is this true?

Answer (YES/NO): YES